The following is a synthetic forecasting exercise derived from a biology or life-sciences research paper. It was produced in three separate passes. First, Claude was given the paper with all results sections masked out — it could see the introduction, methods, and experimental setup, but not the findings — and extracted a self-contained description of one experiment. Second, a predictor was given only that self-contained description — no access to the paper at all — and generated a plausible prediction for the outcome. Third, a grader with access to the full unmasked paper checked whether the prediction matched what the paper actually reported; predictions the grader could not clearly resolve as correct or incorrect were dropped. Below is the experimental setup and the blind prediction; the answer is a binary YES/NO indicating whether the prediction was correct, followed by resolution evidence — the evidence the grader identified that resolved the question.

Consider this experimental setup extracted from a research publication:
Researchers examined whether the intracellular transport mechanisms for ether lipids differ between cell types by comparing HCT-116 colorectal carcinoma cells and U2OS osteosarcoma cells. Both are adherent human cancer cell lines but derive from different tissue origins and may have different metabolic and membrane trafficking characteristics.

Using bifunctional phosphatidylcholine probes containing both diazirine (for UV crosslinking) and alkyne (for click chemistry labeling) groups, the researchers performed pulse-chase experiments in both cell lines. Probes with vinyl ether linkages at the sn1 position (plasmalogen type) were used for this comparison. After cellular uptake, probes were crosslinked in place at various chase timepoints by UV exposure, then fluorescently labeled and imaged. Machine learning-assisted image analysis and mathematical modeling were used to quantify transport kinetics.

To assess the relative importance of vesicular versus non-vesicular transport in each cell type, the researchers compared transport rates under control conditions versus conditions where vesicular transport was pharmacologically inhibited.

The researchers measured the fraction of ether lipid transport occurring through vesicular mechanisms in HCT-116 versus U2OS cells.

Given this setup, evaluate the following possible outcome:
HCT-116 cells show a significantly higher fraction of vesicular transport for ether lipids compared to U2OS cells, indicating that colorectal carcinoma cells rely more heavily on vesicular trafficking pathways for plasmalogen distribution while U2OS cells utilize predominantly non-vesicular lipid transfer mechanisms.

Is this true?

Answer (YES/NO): NO